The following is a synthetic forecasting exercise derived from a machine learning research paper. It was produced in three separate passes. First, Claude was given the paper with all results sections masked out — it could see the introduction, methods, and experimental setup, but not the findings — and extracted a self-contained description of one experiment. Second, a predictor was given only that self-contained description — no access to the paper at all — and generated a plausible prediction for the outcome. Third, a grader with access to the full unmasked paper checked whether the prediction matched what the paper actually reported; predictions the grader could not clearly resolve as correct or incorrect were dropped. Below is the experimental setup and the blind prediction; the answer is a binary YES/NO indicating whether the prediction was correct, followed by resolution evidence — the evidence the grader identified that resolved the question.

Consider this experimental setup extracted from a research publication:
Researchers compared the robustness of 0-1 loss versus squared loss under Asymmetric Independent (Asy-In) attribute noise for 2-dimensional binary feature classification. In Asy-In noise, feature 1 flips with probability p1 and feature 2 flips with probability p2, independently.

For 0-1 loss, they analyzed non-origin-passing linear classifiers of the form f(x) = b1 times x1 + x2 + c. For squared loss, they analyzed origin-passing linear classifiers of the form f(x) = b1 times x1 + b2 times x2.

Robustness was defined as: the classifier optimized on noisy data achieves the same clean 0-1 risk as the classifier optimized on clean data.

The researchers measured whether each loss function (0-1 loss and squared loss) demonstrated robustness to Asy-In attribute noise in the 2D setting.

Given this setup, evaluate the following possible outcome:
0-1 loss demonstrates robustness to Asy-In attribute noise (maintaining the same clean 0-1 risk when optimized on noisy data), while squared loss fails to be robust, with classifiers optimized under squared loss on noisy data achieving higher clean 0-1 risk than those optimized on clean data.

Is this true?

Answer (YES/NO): NO